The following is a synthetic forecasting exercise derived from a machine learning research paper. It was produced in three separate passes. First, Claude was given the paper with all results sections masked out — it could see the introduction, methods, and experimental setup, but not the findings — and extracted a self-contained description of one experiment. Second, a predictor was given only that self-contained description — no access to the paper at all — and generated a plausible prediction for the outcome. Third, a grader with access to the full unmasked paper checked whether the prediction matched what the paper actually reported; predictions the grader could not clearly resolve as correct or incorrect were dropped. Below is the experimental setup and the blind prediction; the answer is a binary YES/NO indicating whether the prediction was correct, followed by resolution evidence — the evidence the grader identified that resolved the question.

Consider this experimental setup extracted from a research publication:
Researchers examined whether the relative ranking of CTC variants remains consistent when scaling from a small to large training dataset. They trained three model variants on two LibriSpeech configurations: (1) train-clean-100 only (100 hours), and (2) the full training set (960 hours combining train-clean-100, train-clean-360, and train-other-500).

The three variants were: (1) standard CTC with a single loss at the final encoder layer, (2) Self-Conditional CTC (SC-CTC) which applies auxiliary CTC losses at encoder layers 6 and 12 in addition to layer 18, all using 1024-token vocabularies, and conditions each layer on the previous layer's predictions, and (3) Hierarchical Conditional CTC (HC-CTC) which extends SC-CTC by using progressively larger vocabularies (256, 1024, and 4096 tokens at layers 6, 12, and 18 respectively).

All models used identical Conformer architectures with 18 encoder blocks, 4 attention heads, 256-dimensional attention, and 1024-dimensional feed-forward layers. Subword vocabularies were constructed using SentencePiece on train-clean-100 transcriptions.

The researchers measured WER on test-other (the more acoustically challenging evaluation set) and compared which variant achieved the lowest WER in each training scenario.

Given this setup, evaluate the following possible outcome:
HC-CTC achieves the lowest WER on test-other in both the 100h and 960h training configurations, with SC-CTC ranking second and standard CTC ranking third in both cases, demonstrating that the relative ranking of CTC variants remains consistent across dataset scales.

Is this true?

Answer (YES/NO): YES